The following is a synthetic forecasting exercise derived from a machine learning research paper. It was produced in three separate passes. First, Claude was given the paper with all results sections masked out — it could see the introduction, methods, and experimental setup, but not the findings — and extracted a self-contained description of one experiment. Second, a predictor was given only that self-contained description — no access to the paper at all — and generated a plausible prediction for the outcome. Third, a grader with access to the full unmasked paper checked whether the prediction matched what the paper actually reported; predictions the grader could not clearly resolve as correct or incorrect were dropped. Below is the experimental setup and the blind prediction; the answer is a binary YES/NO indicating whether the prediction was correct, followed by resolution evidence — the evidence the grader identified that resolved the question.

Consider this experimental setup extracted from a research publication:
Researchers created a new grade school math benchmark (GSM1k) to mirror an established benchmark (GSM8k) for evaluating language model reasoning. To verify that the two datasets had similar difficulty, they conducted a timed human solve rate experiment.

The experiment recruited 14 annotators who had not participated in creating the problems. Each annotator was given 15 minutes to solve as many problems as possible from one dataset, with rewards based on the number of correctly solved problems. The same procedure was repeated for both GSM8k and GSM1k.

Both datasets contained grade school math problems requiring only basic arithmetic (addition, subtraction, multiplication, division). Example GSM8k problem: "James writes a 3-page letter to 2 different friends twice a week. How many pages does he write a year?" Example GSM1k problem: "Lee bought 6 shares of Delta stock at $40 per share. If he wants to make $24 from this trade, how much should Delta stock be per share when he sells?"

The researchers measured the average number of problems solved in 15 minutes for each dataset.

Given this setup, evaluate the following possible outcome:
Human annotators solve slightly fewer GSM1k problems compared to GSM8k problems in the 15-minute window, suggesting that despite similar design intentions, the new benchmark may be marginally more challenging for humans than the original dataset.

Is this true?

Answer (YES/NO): NO